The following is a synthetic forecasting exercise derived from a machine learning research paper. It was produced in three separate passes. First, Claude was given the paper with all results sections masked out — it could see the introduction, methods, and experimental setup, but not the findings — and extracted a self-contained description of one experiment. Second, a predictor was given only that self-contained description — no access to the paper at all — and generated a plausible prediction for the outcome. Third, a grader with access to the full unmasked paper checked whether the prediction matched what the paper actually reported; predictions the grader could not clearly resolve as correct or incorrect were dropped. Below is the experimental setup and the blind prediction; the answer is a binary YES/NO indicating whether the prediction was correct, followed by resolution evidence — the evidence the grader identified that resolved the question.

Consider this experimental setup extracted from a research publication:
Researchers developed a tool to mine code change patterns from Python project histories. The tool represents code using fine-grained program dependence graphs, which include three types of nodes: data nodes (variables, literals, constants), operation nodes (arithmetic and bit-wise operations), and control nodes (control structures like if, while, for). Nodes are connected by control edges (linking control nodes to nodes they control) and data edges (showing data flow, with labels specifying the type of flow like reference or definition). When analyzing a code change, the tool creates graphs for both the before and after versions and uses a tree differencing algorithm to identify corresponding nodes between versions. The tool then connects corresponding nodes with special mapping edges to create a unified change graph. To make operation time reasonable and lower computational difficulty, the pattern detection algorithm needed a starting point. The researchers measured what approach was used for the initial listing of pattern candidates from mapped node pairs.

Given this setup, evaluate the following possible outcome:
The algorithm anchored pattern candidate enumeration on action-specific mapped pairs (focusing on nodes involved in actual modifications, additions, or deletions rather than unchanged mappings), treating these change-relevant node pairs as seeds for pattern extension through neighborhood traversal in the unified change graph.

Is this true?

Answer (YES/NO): NO